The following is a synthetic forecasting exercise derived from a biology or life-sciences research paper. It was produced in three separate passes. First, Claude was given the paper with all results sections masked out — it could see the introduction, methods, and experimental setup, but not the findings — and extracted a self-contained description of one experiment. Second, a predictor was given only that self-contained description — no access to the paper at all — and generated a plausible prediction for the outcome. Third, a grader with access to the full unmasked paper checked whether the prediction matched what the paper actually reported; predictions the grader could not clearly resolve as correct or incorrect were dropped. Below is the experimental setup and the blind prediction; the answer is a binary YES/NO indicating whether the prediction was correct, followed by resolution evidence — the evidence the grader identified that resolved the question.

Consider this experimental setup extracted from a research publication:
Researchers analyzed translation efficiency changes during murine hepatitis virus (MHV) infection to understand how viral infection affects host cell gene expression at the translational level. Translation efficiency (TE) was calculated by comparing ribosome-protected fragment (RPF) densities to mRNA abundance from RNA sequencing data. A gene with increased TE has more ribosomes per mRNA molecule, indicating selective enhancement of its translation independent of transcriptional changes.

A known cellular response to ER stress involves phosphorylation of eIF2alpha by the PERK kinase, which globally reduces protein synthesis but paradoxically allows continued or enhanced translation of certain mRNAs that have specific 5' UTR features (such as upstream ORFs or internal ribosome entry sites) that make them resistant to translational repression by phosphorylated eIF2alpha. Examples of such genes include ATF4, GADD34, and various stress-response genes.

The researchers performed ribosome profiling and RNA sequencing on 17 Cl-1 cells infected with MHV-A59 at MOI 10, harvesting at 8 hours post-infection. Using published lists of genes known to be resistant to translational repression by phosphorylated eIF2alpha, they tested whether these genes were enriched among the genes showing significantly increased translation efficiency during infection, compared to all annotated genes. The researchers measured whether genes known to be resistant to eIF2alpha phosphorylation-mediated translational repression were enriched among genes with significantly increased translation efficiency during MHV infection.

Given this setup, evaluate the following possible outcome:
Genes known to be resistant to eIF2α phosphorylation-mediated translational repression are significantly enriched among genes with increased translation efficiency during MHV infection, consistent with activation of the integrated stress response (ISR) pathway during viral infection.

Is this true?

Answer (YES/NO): YES